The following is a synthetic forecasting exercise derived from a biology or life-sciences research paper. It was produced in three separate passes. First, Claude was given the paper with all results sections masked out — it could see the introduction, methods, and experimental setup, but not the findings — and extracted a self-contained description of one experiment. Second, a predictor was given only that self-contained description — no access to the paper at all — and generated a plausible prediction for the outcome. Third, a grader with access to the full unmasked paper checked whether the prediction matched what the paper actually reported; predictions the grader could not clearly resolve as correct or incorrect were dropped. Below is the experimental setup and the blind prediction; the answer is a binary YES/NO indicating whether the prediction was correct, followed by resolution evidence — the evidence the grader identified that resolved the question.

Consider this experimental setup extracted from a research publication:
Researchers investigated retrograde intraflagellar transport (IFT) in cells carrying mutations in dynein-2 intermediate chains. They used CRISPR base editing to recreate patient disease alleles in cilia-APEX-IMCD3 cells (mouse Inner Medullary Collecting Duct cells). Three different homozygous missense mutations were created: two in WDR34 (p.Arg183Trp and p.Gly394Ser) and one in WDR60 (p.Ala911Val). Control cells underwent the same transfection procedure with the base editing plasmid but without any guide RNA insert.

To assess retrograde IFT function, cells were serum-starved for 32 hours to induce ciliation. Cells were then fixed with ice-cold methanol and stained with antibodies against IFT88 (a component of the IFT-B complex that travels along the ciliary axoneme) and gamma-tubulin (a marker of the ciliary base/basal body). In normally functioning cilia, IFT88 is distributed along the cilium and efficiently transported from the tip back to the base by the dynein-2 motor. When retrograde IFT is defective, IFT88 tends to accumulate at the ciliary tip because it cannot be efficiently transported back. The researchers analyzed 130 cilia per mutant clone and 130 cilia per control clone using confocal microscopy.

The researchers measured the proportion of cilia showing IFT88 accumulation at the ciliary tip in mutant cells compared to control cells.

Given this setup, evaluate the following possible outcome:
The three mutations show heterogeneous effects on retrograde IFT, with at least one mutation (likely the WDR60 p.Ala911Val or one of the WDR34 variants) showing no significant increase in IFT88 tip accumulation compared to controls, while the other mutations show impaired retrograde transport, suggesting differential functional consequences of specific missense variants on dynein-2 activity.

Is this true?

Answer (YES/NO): NO